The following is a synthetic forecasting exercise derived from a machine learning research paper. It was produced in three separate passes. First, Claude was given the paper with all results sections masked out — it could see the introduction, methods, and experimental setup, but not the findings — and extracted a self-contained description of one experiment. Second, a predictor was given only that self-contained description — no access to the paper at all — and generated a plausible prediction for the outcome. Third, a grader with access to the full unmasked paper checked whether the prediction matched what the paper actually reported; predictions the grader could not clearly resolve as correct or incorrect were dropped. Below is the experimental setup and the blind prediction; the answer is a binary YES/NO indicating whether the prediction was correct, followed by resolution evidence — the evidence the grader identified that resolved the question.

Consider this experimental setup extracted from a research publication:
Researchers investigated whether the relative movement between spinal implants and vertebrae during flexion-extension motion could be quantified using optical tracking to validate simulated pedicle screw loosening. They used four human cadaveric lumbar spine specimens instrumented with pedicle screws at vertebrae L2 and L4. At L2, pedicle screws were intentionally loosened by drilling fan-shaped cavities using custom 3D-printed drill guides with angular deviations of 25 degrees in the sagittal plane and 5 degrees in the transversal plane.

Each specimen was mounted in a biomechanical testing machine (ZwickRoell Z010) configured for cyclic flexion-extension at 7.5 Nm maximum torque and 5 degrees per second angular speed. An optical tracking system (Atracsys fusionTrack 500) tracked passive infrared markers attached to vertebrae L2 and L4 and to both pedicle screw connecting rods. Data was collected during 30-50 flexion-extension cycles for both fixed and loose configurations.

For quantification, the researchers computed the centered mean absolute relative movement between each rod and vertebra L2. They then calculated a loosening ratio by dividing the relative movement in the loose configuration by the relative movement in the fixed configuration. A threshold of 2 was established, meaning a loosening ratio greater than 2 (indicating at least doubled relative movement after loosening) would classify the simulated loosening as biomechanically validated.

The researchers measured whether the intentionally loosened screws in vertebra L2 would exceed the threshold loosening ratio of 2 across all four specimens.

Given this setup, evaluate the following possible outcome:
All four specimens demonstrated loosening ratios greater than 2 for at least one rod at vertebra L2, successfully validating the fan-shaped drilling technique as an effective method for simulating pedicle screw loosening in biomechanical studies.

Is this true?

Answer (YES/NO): YES